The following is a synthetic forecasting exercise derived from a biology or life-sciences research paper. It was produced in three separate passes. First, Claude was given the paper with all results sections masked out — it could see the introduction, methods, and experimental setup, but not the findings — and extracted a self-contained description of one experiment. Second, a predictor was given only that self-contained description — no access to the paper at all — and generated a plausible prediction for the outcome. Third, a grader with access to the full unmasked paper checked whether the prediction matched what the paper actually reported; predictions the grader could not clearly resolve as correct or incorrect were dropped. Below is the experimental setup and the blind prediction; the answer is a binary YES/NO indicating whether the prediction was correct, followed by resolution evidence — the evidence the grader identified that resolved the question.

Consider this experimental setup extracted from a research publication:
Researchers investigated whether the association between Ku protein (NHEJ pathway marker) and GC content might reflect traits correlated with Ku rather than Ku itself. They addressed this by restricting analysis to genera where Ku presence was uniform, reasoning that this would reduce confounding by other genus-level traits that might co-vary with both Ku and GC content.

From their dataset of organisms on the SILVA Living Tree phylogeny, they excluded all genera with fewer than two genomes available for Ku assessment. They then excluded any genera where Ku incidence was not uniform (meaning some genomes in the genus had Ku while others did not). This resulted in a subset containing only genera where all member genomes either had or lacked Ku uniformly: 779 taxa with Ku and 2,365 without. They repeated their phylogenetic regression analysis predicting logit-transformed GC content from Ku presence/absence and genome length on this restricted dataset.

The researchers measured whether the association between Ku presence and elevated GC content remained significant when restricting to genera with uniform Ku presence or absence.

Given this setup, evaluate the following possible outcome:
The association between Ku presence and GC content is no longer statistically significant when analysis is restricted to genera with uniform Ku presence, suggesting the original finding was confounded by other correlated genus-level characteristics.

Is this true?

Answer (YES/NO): NO